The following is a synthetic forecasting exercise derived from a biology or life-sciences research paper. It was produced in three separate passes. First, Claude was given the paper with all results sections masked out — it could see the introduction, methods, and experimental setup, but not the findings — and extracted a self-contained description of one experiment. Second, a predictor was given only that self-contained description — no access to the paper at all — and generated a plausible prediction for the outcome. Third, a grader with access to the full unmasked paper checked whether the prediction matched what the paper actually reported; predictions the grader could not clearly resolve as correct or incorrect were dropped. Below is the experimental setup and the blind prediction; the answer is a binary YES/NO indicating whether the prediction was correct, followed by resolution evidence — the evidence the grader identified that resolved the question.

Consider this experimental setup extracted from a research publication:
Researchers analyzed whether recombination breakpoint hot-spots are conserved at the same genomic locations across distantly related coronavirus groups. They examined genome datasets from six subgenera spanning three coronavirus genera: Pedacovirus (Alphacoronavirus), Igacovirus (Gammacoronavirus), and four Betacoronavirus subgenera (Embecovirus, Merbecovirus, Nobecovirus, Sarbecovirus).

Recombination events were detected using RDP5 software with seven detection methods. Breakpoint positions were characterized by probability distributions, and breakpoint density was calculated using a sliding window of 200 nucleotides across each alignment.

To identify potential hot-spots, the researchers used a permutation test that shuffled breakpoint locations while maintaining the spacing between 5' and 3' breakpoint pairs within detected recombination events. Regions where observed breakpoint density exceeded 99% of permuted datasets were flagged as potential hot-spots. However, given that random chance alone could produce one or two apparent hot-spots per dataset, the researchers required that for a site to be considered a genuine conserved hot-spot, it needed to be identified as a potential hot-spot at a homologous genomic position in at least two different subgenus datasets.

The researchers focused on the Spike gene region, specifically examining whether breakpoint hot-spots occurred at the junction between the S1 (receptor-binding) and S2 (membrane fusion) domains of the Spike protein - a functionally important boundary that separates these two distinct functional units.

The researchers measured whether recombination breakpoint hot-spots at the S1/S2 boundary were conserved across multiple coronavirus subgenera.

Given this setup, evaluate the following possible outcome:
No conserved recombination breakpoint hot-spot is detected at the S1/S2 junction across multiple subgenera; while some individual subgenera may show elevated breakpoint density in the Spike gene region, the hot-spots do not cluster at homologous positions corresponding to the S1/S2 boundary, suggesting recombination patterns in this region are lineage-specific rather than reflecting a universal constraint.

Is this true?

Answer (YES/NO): NO